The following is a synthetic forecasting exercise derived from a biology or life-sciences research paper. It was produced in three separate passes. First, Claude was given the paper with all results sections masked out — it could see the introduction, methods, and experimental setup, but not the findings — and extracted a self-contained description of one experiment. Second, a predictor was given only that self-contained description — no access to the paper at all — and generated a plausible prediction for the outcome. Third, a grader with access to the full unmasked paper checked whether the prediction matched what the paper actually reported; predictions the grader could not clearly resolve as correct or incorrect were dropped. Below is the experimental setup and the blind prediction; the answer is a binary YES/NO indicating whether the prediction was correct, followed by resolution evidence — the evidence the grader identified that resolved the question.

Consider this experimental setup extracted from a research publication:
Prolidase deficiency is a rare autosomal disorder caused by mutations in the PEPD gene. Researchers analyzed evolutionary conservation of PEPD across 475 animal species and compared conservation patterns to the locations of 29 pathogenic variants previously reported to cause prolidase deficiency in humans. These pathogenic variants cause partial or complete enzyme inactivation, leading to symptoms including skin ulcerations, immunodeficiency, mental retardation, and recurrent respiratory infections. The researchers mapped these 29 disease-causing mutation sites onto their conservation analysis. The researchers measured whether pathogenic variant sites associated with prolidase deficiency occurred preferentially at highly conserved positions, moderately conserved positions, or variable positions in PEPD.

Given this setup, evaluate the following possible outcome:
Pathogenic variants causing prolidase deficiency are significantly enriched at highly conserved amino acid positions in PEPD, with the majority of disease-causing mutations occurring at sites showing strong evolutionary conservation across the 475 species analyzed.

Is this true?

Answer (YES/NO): YES